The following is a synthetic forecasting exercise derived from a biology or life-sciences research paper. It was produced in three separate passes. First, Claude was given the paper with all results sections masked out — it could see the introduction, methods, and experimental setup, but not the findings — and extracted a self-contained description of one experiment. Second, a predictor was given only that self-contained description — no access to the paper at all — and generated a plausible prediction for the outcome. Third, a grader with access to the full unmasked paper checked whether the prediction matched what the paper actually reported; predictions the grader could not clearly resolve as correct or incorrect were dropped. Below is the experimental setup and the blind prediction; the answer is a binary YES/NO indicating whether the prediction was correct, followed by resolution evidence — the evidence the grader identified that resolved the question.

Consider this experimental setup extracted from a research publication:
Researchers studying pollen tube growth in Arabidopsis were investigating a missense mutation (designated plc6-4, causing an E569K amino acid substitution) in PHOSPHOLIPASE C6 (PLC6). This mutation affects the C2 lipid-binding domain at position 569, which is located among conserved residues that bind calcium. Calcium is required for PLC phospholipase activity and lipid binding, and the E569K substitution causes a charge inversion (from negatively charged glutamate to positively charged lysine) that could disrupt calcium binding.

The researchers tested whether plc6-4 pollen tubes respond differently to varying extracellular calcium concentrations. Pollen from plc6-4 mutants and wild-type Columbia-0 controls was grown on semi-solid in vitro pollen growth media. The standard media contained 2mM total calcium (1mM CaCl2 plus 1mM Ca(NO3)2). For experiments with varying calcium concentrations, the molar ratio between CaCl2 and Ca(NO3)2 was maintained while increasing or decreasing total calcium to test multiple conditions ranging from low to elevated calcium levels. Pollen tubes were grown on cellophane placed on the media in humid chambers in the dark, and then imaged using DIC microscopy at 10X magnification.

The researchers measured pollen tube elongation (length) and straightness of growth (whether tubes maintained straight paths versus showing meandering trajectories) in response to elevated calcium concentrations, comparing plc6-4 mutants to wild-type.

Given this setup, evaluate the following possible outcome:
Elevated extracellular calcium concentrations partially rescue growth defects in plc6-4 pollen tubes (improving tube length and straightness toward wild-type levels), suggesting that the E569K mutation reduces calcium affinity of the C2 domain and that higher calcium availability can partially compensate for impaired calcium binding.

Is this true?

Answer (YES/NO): NO